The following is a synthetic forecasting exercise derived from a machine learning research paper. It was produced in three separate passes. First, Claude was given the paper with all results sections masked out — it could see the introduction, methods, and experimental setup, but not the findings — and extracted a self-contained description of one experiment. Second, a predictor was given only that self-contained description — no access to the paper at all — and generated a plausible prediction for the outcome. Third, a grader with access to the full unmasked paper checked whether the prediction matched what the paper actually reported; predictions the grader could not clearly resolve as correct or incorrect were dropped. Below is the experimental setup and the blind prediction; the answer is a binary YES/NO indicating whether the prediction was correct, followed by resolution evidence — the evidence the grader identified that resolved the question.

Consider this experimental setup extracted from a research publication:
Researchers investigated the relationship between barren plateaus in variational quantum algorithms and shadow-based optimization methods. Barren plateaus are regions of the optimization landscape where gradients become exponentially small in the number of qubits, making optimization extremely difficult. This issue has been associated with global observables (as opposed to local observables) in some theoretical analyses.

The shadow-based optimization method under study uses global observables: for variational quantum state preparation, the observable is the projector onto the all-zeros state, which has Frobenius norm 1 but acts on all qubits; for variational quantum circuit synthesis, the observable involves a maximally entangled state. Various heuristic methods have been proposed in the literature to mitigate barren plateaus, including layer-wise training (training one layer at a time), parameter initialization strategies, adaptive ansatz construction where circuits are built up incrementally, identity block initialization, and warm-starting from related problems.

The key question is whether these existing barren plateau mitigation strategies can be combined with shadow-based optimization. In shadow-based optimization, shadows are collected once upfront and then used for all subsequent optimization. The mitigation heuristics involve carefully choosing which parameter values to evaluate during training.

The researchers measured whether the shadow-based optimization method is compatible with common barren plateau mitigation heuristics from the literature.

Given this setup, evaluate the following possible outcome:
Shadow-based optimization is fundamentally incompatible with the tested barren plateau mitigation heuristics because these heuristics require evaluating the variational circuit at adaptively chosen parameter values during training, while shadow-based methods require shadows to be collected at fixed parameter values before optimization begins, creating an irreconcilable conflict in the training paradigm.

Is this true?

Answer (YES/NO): NO